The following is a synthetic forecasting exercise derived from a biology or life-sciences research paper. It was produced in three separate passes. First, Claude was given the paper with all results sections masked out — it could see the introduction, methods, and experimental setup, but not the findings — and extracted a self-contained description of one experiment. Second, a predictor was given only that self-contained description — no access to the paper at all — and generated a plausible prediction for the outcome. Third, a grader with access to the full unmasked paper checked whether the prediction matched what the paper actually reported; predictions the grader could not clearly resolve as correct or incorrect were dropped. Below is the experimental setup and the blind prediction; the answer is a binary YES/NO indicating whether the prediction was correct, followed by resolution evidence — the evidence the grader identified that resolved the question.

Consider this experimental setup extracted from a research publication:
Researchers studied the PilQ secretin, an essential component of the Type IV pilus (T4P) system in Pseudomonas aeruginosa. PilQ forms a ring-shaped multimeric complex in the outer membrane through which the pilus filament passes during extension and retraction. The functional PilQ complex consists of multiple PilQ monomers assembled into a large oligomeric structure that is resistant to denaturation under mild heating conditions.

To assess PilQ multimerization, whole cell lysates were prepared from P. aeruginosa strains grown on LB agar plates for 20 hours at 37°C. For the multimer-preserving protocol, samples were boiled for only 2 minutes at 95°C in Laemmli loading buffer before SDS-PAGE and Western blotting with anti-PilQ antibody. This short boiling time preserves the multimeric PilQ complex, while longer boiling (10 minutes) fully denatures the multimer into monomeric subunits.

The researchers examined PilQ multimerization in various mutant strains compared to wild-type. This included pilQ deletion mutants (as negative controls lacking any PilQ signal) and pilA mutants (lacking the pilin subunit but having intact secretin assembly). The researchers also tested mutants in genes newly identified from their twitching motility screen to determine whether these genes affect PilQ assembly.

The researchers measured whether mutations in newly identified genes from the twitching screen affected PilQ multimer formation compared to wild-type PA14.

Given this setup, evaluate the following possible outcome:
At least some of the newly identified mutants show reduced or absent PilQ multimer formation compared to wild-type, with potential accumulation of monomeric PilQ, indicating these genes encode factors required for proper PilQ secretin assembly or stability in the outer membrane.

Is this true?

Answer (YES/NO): NO